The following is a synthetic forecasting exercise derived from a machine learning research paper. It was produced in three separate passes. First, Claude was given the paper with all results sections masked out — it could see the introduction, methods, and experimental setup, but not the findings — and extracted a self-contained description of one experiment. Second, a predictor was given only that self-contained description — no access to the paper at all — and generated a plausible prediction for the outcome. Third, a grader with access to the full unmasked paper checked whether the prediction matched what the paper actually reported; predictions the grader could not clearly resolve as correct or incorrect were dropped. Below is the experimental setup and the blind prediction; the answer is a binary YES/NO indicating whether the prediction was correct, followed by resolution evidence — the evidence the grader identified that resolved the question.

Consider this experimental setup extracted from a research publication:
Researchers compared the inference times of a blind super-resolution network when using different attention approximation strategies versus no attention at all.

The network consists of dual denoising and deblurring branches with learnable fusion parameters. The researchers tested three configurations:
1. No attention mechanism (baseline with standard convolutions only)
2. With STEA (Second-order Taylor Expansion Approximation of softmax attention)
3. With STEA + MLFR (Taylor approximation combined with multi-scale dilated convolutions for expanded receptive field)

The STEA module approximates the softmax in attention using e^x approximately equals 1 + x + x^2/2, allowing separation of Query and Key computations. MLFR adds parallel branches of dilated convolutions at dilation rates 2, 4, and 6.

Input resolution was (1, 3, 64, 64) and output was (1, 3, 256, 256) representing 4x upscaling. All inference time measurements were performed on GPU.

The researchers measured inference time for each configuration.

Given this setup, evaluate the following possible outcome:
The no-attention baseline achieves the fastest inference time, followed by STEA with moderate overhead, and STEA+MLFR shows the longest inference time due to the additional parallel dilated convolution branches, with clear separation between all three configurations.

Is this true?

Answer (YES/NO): YES